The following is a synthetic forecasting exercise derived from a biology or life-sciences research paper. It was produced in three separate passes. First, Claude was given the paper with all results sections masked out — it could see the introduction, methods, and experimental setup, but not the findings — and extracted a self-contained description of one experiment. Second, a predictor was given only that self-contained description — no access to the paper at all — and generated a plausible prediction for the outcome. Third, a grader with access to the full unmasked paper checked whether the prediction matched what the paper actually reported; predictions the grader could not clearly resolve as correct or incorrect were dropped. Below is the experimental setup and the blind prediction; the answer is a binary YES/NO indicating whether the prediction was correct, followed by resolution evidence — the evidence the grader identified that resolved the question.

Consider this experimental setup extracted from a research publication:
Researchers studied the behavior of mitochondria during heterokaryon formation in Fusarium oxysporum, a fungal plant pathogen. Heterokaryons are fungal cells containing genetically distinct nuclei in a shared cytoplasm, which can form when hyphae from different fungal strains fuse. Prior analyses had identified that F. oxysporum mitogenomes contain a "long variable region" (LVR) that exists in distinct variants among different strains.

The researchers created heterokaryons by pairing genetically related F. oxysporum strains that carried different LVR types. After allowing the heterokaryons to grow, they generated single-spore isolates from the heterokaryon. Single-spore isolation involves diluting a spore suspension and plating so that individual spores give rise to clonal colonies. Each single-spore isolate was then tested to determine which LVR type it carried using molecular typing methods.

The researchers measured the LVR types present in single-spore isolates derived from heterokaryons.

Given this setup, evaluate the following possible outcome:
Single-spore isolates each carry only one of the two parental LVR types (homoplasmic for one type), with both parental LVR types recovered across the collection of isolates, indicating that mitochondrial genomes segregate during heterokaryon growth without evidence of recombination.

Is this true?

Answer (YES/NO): NO